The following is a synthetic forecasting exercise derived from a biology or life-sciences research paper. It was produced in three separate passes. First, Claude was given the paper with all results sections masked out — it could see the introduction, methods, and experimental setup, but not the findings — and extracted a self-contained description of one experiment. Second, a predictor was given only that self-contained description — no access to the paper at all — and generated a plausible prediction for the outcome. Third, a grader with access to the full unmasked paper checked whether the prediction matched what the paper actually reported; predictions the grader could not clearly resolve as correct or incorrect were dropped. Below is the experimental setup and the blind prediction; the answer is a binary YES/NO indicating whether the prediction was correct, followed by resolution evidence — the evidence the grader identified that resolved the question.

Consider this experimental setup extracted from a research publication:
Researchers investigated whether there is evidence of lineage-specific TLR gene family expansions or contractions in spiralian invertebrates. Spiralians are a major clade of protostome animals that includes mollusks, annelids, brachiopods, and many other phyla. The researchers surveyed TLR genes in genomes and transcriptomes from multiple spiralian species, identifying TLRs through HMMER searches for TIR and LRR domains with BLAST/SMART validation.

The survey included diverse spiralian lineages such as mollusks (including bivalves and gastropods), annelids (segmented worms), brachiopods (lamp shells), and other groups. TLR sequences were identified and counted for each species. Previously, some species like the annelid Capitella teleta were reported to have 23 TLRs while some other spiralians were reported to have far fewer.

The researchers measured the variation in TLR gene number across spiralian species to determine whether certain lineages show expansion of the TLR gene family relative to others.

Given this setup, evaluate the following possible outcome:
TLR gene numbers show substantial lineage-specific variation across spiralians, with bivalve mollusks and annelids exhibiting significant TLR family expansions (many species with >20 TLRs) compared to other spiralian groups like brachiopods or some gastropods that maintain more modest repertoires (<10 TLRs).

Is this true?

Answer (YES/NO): NO